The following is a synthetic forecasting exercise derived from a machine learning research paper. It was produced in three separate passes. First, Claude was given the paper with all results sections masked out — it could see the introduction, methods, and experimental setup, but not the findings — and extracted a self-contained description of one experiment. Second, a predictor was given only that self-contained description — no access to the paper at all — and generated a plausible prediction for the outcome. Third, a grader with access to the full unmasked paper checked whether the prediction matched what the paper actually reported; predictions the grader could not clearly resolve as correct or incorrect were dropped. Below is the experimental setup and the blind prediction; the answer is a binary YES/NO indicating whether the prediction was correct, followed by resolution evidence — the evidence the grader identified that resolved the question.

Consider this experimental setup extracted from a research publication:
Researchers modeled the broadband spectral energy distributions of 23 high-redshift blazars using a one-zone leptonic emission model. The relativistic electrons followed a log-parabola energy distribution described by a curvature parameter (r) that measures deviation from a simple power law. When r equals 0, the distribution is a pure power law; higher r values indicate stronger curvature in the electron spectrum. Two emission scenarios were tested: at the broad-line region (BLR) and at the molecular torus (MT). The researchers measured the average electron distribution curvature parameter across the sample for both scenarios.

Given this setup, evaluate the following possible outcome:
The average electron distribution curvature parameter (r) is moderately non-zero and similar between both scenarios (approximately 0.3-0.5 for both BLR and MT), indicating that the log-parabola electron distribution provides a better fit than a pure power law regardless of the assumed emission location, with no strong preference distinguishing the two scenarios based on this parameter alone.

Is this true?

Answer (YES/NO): NO